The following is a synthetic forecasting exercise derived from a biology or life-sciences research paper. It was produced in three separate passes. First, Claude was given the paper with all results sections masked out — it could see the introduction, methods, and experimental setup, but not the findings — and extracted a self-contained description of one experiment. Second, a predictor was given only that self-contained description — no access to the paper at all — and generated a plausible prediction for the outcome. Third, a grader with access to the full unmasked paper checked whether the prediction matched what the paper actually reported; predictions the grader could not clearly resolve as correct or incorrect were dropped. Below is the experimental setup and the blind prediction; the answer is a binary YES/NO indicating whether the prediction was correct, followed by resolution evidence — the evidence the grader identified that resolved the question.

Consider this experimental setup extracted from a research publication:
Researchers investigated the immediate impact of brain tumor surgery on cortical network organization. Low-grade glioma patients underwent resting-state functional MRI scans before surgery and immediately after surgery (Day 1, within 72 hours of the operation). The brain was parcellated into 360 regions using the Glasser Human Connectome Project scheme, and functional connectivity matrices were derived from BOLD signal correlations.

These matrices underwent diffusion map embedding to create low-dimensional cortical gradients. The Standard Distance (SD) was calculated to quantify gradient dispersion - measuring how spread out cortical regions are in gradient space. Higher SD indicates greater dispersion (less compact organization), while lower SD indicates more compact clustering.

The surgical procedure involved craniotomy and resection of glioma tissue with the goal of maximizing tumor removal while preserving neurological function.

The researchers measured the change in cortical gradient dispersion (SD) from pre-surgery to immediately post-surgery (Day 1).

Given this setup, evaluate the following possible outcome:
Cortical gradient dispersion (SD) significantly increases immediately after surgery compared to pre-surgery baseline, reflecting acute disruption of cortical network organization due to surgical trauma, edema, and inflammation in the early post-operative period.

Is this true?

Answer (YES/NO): NO